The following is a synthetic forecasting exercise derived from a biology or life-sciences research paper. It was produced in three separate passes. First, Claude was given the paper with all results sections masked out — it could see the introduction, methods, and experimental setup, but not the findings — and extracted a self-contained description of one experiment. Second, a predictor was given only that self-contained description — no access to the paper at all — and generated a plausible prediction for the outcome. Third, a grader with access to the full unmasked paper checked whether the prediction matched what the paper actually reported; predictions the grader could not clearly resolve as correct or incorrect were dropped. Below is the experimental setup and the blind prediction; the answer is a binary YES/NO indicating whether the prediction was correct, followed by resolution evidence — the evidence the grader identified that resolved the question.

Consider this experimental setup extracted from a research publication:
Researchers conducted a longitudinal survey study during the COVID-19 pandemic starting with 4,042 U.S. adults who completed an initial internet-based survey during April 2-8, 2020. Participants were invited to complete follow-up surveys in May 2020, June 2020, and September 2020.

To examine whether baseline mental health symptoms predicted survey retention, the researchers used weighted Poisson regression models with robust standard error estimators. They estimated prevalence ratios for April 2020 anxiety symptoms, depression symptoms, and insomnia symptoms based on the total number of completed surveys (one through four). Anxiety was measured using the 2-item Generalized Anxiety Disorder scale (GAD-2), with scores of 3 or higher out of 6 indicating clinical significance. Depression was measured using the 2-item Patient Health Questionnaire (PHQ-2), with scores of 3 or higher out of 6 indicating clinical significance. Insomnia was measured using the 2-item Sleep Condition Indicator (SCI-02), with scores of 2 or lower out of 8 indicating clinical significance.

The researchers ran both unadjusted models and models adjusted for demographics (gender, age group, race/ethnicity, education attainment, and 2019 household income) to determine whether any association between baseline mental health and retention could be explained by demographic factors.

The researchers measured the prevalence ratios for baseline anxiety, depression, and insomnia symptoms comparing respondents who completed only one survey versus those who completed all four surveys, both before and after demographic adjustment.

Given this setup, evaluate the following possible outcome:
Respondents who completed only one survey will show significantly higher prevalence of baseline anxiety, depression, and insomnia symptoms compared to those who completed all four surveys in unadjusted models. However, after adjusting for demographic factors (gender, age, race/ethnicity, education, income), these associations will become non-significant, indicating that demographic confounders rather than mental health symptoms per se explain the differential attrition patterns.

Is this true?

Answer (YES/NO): NO